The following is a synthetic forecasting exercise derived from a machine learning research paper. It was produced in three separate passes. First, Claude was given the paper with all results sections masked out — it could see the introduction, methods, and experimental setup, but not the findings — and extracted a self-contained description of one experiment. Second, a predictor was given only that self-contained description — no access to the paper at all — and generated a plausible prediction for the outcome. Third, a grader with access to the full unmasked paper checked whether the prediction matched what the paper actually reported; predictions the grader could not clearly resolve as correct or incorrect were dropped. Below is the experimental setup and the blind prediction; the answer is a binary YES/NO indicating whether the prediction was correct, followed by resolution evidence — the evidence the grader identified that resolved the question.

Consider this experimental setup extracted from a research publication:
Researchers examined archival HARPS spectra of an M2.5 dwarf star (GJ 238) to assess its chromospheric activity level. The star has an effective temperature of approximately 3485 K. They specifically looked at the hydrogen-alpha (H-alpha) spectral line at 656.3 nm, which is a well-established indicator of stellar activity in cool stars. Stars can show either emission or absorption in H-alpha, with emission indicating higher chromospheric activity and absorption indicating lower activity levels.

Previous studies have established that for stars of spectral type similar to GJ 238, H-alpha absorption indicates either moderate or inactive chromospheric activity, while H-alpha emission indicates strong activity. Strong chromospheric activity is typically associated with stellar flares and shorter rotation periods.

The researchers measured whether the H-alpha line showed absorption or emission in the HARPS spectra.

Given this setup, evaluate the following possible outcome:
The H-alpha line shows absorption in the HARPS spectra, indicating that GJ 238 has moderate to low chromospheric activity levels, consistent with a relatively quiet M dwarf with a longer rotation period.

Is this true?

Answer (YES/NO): YES